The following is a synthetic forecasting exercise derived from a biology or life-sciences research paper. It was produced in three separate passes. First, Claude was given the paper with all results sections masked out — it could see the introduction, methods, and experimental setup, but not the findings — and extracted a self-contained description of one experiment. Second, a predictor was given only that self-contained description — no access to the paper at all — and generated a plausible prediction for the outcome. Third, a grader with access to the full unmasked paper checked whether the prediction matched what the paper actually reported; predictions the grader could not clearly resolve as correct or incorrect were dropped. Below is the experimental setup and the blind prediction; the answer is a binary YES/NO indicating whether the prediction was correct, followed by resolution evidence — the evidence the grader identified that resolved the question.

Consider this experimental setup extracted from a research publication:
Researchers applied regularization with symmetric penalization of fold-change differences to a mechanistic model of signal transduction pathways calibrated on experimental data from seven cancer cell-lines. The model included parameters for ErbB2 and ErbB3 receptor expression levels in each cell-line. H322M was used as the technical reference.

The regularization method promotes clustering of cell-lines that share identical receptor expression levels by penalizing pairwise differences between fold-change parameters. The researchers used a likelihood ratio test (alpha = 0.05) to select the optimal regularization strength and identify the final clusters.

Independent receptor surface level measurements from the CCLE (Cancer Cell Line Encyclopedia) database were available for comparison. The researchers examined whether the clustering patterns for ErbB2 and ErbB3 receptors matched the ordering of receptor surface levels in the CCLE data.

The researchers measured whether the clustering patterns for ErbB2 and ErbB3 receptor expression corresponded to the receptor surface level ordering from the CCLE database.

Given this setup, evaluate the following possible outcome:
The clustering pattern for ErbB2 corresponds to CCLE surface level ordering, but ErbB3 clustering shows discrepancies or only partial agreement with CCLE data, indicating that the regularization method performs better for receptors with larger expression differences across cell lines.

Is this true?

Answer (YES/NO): NO